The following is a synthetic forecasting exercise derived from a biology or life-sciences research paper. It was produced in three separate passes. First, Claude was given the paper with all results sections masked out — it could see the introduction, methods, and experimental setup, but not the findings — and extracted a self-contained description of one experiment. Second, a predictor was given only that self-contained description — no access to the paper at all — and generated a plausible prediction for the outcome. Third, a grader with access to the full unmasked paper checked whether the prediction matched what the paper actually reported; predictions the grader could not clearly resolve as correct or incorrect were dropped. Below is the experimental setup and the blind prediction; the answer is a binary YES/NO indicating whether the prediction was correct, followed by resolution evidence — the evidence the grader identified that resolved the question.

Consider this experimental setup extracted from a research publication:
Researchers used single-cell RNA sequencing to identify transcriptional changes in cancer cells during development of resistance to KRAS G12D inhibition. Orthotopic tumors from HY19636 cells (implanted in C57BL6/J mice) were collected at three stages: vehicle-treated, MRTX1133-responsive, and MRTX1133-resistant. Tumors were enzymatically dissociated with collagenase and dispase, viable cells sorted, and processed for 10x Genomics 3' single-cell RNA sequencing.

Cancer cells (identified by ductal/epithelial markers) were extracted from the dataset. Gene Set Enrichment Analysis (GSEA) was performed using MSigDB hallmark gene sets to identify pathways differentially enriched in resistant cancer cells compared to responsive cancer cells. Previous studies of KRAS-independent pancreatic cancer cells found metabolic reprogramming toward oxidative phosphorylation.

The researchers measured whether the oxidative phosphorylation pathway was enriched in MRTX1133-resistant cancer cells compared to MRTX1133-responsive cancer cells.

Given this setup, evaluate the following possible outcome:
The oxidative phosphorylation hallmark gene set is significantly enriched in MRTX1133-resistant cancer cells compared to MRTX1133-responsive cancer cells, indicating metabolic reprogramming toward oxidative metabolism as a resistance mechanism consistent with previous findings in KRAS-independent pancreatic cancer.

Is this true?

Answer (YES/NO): YES